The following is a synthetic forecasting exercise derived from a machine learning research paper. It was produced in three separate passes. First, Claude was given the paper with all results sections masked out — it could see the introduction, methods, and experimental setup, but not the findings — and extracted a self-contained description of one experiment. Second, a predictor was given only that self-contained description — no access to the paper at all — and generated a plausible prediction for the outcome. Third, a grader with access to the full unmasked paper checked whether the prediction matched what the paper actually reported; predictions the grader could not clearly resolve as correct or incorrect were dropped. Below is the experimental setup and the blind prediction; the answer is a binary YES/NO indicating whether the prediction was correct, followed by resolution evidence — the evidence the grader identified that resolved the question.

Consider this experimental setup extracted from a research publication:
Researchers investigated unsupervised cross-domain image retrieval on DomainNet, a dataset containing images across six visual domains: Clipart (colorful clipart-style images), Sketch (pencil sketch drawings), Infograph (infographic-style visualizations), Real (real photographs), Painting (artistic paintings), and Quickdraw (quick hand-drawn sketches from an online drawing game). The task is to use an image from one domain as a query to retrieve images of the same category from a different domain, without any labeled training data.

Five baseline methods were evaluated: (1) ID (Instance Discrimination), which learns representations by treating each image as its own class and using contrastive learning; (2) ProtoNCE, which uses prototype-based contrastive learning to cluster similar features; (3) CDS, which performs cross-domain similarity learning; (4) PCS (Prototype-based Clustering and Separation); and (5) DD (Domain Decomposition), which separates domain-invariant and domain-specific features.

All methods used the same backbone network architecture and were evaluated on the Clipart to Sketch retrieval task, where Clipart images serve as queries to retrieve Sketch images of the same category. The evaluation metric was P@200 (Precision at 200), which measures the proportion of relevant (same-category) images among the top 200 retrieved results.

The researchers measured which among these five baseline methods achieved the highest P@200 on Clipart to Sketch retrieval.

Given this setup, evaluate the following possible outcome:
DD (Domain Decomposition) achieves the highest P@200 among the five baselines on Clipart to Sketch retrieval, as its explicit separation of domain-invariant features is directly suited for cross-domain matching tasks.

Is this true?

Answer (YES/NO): YES